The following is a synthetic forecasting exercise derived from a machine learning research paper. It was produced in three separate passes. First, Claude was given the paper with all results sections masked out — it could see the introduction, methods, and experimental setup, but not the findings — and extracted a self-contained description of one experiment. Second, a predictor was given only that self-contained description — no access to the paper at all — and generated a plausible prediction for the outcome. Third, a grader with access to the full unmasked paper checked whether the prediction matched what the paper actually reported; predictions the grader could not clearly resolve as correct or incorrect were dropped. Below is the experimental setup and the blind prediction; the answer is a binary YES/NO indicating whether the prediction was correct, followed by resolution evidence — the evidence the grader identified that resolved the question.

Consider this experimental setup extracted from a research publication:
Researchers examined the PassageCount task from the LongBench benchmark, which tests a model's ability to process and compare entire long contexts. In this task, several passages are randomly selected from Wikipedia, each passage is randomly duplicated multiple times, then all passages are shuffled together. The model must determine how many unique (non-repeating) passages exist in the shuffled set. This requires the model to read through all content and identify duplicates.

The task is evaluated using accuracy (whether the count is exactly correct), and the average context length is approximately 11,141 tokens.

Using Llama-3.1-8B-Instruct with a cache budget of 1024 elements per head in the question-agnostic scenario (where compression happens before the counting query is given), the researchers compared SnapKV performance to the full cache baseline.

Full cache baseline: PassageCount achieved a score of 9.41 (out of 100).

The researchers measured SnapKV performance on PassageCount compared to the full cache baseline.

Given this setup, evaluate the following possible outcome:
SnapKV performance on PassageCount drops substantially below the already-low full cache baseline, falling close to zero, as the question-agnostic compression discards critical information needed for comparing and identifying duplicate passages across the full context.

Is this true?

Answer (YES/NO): NO